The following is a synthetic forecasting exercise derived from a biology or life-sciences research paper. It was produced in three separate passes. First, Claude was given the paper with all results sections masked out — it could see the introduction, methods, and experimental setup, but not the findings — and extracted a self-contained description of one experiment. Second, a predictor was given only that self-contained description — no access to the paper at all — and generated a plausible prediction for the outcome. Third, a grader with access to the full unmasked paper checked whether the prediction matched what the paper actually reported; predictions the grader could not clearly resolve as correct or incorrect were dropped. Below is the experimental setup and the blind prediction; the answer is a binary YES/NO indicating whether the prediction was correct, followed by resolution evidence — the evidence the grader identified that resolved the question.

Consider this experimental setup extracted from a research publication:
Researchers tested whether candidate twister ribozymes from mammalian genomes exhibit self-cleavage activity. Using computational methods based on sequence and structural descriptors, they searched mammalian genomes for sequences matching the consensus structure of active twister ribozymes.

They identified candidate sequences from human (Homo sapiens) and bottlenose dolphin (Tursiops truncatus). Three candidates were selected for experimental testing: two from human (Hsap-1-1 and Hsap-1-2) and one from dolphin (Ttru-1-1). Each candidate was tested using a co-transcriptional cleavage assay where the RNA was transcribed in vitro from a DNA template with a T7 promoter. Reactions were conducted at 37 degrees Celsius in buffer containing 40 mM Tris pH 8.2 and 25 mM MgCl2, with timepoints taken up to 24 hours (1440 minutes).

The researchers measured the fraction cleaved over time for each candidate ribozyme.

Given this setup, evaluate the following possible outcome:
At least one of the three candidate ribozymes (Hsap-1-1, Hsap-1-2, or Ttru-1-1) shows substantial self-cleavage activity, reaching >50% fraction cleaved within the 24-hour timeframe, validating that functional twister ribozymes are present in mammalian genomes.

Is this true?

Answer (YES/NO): YES